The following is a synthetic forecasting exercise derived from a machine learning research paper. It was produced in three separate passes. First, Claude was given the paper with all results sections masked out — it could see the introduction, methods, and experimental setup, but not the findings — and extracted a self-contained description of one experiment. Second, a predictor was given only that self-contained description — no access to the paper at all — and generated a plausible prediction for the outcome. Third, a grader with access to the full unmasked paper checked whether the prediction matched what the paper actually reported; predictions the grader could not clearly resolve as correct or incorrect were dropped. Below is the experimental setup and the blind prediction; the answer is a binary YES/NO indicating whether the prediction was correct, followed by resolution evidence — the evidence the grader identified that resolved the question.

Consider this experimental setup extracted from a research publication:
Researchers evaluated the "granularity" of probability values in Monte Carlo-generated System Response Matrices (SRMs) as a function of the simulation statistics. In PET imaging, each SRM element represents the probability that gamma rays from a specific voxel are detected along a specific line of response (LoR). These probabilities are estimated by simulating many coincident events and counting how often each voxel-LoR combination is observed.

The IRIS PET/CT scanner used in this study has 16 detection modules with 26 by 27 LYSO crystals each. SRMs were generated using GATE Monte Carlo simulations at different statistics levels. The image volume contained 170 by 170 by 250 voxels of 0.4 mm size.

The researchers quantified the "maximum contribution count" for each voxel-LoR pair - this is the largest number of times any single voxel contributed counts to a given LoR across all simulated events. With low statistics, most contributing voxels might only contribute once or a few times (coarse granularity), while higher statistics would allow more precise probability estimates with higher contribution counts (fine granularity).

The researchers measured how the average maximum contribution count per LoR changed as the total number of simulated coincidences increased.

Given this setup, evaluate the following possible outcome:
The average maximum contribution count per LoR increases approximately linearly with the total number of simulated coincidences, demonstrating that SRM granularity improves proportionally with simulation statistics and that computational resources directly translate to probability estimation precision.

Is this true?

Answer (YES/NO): NO